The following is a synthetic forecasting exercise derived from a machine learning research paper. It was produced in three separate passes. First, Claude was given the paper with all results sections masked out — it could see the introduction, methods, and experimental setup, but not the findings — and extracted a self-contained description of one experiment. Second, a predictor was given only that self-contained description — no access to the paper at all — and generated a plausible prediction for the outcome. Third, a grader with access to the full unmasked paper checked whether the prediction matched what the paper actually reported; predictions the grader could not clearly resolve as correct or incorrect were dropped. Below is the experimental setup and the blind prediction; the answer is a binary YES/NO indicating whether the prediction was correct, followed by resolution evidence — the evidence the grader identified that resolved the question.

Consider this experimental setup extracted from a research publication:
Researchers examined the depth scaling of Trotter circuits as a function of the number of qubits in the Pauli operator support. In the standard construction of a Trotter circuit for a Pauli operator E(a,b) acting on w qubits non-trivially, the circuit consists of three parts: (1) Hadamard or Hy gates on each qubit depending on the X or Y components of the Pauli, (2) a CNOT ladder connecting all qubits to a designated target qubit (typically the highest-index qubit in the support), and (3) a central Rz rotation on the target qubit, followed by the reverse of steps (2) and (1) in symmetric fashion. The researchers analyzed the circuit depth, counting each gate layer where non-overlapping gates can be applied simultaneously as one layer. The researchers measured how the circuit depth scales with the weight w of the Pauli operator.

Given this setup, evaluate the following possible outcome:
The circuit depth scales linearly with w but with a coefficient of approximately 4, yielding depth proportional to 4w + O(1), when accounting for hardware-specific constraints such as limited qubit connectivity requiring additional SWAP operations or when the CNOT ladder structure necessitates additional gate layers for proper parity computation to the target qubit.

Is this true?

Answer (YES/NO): NO